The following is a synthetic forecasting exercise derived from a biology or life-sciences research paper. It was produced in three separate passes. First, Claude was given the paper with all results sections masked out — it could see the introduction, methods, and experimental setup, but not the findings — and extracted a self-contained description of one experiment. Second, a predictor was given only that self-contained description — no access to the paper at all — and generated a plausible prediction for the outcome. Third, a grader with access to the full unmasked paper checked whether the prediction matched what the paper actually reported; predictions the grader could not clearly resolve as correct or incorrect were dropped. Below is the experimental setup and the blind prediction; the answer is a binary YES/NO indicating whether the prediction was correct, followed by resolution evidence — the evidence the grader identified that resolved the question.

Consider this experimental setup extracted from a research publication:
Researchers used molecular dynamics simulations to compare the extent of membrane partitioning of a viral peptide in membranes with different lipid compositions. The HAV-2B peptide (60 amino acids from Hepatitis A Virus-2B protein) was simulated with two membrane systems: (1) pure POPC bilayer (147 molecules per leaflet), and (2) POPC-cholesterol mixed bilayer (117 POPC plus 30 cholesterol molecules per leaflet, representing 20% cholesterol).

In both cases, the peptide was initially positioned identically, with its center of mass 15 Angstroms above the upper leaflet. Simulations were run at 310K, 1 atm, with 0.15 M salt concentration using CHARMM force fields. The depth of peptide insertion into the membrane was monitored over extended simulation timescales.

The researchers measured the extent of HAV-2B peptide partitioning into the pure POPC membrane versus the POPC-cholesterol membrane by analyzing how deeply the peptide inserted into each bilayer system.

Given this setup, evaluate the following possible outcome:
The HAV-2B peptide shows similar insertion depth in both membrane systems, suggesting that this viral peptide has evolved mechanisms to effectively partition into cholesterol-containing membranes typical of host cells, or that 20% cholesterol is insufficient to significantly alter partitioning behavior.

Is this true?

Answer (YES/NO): NO